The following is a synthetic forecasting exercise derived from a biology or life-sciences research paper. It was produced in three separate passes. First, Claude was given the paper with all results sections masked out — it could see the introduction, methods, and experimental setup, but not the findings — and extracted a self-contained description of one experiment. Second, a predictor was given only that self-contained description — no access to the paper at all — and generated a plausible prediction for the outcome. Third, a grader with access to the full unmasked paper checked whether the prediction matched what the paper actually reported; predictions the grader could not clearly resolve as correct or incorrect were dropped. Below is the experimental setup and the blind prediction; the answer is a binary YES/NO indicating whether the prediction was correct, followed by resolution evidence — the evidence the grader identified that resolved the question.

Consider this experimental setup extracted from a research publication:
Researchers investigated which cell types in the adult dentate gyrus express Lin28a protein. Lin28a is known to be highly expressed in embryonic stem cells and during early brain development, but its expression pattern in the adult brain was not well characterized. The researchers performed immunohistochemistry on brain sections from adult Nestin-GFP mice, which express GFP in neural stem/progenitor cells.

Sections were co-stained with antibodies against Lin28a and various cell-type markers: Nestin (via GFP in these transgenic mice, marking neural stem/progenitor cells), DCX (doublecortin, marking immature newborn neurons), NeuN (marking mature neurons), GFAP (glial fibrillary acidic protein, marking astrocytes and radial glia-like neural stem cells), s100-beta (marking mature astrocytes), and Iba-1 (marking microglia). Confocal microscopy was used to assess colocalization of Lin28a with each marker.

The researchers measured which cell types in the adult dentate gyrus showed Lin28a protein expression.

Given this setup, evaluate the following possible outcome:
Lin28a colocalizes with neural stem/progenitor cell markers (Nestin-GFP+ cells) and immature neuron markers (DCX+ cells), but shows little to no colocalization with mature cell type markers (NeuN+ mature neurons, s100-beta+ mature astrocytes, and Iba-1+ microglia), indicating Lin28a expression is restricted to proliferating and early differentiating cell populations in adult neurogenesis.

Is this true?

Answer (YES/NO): NO